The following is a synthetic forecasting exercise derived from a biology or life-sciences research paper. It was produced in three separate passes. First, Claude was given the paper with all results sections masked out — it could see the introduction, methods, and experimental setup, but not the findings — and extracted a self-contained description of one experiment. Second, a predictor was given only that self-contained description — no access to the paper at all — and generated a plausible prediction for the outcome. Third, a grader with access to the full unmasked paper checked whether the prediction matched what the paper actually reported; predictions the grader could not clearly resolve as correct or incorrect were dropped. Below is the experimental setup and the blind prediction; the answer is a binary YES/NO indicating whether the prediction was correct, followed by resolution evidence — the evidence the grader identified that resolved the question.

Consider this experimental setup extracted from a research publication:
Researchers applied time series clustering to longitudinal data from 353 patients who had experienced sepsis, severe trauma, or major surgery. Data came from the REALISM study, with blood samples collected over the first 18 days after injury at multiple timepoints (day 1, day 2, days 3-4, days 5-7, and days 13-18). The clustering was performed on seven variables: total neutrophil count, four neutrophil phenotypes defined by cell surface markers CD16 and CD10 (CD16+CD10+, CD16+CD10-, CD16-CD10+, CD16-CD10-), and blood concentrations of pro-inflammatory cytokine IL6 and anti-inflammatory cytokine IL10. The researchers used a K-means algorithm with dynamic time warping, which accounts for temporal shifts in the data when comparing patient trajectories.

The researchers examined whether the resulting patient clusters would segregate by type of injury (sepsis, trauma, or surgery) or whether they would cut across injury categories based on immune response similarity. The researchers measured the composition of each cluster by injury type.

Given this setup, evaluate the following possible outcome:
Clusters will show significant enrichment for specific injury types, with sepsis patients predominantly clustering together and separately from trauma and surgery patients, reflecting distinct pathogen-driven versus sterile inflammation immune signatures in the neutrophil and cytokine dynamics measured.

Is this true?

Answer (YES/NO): NO